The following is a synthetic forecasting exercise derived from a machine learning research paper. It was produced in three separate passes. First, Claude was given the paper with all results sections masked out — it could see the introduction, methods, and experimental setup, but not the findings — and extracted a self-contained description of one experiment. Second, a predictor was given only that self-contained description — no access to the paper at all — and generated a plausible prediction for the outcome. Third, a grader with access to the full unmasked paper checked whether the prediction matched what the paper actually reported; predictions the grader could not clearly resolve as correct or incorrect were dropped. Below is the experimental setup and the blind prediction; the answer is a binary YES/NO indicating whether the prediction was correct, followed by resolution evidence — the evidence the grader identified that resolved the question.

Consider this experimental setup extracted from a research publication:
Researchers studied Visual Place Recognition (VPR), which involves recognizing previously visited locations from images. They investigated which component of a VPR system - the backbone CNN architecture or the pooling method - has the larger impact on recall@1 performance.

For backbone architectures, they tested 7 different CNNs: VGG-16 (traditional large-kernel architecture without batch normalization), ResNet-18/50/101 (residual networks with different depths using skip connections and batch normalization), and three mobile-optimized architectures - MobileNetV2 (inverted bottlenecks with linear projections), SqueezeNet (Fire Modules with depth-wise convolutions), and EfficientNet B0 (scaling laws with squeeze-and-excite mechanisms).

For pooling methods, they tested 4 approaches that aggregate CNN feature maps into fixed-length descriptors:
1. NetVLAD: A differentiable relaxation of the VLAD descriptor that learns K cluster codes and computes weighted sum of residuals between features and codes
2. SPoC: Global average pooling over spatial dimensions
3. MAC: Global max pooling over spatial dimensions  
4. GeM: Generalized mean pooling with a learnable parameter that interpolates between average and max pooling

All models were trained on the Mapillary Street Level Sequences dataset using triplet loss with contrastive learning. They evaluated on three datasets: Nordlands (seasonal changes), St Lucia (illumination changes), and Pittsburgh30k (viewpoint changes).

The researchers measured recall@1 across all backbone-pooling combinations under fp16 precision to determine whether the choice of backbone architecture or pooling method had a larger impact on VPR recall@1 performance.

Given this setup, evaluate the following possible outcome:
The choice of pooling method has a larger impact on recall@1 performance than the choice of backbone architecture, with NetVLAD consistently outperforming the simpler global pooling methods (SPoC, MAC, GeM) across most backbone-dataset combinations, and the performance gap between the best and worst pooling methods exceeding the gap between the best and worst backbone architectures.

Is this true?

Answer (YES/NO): NO